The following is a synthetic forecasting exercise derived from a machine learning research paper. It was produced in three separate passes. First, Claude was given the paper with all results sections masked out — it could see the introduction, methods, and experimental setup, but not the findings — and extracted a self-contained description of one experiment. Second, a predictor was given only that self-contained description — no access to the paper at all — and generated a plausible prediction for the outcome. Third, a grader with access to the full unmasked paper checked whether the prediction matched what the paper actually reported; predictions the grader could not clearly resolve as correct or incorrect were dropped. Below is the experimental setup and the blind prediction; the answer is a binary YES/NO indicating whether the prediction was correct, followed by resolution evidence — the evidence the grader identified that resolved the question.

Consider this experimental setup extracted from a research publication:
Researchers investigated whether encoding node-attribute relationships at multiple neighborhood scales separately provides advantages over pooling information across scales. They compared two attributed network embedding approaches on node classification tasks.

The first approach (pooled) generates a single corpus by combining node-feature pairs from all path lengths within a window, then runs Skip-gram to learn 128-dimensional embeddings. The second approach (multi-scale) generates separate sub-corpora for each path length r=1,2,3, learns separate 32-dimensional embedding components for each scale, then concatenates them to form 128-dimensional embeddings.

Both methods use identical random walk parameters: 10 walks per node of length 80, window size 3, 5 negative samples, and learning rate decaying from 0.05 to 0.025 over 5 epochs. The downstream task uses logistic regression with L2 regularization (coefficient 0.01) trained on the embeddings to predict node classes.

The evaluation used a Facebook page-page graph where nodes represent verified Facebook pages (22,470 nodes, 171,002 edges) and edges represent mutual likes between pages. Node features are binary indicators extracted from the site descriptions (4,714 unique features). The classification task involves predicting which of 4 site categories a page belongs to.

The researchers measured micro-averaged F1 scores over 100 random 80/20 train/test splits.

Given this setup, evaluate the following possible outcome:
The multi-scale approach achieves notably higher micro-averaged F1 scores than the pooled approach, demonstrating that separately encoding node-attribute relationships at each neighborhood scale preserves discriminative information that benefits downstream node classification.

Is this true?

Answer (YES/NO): YES